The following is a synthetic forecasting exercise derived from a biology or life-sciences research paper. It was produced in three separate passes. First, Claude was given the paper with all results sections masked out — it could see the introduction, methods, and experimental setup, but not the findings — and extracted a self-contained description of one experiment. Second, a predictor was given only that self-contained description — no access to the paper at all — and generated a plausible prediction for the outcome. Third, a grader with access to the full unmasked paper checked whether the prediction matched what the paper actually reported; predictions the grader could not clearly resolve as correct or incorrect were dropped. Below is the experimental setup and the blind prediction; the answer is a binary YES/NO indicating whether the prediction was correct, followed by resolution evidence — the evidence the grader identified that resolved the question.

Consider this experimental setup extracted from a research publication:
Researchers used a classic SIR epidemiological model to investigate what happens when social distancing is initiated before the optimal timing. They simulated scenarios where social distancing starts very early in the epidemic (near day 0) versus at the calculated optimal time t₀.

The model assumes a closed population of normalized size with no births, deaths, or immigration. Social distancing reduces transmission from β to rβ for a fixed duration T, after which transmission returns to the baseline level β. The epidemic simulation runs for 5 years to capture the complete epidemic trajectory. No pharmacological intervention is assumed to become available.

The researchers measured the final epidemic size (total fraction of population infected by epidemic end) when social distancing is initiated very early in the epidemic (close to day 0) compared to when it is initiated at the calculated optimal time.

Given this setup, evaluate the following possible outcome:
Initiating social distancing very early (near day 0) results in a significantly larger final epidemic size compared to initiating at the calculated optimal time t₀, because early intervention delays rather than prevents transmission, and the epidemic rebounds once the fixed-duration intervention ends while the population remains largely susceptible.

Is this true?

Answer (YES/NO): YES